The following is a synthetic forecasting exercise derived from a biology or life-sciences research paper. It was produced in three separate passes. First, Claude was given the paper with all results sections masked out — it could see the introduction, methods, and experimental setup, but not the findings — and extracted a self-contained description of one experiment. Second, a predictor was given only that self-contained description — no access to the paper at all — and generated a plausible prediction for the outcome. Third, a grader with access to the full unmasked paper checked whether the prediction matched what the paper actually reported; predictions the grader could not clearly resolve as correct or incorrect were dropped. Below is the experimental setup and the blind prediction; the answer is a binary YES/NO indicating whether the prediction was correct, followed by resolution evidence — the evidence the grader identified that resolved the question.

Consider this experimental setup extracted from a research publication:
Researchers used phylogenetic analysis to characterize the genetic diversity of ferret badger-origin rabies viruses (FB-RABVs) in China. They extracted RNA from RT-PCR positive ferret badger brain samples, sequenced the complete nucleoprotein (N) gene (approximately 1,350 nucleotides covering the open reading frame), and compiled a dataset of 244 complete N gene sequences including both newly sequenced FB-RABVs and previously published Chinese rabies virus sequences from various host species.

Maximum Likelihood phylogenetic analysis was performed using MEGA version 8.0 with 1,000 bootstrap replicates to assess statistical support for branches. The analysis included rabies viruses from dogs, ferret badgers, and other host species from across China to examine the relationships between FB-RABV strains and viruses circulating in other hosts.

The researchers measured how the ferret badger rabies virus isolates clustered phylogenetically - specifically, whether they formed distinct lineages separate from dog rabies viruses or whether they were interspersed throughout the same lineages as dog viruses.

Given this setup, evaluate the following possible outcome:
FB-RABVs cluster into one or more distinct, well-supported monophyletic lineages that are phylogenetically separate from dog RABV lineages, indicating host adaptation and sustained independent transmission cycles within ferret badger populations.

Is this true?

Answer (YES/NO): NO